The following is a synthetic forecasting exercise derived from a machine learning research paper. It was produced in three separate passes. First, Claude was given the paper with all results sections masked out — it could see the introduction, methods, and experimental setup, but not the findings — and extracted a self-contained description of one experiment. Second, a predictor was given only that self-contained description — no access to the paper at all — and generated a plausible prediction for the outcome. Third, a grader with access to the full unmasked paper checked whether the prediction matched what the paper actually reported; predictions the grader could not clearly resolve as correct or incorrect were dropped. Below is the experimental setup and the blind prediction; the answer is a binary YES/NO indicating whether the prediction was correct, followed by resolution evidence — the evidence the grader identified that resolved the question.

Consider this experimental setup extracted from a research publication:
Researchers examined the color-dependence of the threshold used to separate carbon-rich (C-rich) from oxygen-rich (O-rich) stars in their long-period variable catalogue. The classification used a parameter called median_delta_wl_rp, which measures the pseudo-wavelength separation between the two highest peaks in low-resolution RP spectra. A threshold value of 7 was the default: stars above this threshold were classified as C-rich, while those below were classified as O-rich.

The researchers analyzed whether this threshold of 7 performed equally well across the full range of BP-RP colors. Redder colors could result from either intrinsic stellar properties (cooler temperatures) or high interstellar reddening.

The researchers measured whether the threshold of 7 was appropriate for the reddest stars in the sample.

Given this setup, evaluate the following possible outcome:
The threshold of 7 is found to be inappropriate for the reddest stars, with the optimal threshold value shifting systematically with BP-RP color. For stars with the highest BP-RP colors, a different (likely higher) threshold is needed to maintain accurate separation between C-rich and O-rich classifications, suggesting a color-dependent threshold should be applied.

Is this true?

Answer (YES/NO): YES